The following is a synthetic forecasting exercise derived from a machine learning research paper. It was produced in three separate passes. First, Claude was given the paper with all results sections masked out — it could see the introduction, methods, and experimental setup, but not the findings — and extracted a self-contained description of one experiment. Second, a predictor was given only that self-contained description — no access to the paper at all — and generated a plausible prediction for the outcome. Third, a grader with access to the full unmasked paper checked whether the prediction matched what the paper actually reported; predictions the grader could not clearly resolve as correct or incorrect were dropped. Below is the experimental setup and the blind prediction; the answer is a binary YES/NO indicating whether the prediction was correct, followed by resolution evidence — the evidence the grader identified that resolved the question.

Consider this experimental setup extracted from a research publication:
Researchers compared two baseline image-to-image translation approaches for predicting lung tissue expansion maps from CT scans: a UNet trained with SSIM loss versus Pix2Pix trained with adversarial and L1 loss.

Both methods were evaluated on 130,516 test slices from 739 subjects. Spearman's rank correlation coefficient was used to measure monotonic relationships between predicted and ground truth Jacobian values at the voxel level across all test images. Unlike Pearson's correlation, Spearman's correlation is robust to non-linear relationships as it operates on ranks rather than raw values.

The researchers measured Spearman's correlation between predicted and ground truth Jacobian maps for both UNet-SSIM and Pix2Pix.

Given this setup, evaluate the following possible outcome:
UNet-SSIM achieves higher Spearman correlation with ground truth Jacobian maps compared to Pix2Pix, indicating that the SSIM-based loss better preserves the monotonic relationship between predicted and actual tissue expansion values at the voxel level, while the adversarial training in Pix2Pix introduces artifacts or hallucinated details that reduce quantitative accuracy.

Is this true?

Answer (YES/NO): YES